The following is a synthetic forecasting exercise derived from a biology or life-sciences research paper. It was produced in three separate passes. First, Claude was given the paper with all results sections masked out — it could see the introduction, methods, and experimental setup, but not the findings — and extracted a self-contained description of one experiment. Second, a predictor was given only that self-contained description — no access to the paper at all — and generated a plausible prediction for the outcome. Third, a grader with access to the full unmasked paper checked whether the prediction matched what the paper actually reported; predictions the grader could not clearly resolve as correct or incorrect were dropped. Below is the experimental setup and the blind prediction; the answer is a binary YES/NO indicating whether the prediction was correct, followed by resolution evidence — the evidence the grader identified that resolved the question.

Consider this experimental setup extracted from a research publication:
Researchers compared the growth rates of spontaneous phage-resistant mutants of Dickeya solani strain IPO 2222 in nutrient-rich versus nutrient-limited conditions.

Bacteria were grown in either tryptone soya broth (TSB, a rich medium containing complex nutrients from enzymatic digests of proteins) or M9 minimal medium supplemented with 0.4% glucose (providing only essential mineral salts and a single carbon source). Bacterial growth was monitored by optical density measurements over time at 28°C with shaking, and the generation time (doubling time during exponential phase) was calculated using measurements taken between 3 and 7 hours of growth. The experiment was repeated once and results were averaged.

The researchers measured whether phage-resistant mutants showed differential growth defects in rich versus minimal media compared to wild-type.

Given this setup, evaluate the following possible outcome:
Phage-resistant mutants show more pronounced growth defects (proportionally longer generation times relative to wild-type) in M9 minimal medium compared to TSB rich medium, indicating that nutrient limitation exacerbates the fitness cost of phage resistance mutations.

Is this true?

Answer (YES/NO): NO